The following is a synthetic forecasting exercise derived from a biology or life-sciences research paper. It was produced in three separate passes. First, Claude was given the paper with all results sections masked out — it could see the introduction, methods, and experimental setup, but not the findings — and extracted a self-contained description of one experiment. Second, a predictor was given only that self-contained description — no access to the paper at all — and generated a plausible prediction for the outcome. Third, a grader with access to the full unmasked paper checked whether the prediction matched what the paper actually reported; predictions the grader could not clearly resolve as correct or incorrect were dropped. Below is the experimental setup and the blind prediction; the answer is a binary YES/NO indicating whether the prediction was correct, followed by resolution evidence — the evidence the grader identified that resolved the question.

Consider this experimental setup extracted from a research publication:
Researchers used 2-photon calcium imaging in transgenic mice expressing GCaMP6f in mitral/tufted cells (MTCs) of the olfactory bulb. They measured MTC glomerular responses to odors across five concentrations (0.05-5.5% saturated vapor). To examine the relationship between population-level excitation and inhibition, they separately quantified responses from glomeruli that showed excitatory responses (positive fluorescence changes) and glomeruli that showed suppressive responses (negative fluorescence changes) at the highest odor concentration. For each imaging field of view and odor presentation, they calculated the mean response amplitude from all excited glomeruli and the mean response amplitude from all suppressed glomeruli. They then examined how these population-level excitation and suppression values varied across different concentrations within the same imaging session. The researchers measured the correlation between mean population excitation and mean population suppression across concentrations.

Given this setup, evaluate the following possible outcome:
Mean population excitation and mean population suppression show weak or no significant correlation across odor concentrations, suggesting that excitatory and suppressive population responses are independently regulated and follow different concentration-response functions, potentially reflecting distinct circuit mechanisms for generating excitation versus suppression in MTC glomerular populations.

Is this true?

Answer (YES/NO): NO